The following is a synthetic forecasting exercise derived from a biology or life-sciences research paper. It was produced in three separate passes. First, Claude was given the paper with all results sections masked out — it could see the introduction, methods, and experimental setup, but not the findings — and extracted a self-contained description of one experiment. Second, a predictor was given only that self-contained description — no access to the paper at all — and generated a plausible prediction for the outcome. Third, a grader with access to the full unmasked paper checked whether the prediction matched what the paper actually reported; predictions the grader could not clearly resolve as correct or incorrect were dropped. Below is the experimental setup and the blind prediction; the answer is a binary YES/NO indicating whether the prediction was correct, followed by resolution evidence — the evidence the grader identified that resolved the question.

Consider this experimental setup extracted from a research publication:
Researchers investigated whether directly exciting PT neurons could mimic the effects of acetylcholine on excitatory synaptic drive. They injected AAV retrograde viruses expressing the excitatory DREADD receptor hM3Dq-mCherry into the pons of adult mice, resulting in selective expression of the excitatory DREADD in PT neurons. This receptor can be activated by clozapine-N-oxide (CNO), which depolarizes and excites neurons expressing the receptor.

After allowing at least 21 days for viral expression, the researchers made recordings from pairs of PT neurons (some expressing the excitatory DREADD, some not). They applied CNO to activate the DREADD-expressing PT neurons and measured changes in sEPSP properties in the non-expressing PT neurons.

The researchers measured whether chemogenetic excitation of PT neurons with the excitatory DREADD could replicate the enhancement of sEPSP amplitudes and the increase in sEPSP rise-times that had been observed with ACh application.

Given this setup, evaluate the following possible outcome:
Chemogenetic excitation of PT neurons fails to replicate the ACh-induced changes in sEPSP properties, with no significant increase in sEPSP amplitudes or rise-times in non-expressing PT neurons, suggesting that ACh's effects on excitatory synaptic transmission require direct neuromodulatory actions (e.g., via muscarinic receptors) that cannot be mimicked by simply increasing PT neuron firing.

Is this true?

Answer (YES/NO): NO